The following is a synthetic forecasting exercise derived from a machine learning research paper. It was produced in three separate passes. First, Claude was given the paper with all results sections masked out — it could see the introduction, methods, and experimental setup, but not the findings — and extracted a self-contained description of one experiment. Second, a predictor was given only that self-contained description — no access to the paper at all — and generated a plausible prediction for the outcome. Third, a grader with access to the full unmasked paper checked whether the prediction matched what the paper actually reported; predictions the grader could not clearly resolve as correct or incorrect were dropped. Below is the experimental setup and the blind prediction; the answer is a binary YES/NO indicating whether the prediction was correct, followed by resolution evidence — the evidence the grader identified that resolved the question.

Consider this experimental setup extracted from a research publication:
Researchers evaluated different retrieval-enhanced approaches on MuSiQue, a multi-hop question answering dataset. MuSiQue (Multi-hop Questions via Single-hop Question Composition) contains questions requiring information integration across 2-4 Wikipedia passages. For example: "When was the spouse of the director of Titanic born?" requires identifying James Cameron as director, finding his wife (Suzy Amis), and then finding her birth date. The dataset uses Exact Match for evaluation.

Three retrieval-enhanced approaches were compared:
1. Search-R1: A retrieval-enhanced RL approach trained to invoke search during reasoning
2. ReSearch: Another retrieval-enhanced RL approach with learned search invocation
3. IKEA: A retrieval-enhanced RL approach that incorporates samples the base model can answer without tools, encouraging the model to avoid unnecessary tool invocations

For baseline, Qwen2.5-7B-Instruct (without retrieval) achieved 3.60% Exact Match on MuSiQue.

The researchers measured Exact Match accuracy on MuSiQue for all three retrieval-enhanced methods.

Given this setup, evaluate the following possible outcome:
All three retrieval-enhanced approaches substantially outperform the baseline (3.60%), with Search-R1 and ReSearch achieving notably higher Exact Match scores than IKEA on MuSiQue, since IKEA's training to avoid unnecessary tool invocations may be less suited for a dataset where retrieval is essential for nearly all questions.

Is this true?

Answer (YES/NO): NO